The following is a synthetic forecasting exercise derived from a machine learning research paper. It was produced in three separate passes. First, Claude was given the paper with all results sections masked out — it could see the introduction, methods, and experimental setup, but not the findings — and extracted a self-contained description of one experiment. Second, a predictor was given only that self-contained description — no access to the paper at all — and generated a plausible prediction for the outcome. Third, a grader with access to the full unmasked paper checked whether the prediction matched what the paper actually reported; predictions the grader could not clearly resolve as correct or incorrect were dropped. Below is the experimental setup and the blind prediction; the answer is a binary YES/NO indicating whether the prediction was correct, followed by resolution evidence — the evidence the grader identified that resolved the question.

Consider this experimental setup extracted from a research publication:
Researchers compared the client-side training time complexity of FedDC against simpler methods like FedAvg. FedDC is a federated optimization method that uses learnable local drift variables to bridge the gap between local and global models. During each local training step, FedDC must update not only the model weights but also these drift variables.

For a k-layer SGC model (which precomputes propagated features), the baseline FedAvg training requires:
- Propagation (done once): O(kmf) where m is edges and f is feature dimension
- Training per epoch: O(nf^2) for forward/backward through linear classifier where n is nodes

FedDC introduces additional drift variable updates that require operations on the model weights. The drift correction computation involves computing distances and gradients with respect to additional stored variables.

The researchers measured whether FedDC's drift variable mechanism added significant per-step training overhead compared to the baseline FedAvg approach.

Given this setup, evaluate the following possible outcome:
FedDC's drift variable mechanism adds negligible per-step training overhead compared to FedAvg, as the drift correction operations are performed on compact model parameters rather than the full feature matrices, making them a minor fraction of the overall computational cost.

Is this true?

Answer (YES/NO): NO